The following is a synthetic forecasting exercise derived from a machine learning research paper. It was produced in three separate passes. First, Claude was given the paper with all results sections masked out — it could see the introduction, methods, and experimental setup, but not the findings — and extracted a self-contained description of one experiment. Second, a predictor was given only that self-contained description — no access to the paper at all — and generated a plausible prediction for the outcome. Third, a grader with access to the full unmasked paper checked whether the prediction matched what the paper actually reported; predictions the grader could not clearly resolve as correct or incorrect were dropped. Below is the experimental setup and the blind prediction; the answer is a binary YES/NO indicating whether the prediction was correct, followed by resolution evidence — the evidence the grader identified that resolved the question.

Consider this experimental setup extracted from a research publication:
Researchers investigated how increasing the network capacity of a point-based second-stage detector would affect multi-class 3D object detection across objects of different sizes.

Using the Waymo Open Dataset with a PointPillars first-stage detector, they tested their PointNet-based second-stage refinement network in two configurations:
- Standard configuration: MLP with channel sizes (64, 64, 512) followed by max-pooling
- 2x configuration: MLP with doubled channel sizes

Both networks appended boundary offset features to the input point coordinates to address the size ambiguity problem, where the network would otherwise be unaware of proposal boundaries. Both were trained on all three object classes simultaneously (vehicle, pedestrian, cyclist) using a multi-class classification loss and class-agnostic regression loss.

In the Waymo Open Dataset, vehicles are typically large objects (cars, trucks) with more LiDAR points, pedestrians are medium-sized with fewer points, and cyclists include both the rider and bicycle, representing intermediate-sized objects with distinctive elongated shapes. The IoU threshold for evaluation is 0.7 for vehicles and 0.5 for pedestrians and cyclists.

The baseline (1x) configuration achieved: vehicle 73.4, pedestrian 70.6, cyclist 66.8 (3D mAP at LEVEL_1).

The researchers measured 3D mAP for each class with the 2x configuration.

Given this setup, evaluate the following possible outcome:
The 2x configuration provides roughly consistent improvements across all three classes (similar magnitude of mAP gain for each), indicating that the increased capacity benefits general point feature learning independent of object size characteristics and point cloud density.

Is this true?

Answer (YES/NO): NO